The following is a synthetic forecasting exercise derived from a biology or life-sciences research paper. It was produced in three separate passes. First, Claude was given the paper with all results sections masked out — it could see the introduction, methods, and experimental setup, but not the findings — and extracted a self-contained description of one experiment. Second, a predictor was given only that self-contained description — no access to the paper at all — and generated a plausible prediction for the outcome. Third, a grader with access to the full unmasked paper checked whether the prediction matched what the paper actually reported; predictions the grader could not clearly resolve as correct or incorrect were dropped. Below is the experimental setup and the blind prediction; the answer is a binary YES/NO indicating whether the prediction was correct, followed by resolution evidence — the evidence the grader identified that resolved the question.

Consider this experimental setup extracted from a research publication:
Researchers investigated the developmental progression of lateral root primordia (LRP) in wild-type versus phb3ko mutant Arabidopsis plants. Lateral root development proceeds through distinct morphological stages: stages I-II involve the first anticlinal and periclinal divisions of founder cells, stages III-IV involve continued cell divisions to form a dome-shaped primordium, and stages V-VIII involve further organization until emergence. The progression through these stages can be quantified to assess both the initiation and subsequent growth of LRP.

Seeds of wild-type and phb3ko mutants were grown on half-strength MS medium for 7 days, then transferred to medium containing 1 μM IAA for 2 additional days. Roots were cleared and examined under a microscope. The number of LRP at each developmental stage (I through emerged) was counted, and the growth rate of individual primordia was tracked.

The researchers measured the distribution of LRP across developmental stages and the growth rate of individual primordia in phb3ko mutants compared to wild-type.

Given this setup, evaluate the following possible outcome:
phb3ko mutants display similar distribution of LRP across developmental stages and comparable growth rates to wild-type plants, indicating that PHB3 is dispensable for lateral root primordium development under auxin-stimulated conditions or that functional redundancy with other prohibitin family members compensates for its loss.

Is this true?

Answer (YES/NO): NO